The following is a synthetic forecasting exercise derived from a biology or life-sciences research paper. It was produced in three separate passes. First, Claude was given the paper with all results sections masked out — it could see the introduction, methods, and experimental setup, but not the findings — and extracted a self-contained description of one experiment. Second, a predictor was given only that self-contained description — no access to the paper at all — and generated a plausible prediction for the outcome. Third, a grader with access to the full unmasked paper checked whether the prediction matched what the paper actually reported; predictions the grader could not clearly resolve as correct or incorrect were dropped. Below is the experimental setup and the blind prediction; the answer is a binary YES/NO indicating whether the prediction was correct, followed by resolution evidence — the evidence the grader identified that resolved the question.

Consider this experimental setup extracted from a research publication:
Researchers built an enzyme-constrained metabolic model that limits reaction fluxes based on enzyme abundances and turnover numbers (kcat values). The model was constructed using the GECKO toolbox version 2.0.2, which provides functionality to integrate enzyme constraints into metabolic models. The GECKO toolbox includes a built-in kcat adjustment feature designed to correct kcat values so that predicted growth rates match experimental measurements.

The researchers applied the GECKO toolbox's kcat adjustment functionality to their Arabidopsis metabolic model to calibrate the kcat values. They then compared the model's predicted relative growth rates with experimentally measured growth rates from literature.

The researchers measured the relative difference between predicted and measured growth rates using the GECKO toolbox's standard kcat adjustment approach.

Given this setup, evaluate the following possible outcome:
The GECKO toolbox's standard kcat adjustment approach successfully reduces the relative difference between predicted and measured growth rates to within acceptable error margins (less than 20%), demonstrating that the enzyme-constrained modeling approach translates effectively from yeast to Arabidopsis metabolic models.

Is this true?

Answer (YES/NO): NO